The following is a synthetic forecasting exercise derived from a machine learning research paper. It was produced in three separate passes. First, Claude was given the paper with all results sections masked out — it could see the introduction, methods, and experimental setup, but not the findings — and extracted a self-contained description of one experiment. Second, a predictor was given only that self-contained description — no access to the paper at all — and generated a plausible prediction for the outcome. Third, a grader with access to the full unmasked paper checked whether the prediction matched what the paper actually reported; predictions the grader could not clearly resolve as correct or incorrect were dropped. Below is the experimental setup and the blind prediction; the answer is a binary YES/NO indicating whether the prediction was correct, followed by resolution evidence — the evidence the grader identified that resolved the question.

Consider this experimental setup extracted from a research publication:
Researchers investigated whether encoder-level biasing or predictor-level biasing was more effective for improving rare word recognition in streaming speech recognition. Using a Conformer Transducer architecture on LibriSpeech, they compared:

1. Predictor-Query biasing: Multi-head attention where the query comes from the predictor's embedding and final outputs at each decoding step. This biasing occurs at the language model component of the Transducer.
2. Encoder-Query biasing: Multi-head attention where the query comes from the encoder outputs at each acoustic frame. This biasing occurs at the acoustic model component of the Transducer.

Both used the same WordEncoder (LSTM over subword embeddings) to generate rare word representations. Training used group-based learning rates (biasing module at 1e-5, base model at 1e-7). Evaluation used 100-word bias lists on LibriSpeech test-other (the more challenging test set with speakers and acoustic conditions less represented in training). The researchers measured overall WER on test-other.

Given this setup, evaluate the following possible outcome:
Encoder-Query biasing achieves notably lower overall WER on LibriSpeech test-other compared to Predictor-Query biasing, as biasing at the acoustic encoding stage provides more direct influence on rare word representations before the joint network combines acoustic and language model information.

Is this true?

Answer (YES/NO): YES